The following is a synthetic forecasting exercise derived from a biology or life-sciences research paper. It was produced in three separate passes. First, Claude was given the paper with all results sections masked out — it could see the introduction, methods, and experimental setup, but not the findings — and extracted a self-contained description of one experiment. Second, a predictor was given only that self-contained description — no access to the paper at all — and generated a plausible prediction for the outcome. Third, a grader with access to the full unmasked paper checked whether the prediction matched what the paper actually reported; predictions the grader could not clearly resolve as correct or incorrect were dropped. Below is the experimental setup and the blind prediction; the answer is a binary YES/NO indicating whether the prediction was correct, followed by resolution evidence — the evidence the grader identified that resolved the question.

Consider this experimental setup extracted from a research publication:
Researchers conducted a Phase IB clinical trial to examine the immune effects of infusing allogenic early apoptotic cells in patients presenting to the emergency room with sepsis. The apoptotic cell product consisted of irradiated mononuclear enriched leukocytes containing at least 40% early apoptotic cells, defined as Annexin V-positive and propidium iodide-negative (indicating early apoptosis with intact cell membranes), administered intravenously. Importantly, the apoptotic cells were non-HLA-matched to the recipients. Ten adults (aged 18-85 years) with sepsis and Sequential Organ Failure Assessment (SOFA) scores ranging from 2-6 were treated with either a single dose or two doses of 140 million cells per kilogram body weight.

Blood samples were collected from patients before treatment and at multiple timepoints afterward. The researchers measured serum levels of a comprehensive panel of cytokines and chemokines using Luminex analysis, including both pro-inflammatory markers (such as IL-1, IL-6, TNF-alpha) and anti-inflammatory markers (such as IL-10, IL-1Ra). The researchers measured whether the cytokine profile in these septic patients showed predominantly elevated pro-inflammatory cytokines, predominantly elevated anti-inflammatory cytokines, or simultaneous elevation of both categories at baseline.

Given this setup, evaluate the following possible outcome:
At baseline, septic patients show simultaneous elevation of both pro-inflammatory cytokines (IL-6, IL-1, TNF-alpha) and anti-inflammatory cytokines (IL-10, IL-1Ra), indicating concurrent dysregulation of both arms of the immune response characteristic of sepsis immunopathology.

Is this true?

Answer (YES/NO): YES